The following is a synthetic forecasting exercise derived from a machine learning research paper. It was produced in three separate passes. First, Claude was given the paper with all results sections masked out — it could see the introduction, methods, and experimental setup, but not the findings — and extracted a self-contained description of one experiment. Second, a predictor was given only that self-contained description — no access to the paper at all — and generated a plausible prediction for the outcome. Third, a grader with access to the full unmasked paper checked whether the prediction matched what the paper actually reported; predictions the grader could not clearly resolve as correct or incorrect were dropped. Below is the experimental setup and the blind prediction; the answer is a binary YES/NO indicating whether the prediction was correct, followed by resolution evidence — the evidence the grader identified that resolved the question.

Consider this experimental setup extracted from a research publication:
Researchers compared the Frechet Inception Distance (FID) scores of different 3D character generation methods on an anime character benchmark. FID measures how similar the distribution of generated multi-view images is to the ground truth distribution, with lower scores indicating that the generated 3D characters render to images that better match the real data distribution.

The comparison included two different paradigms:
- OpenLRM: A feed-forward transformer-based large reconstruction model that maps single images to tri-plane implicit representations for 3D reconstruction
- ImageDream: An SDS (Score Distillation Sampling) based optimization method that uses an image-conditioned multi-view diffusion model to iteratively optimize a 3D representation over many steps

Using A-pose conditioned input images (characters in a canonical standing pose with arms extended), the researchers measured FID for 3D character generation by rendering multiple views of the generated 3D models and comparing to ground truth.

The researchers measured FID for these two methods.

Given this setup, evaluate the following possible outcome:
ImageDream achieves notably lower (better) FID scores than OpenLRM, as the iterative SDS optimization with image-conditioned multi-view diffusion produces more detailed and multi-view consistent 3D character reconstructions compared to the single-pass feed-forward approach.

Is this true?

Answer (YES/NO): NO